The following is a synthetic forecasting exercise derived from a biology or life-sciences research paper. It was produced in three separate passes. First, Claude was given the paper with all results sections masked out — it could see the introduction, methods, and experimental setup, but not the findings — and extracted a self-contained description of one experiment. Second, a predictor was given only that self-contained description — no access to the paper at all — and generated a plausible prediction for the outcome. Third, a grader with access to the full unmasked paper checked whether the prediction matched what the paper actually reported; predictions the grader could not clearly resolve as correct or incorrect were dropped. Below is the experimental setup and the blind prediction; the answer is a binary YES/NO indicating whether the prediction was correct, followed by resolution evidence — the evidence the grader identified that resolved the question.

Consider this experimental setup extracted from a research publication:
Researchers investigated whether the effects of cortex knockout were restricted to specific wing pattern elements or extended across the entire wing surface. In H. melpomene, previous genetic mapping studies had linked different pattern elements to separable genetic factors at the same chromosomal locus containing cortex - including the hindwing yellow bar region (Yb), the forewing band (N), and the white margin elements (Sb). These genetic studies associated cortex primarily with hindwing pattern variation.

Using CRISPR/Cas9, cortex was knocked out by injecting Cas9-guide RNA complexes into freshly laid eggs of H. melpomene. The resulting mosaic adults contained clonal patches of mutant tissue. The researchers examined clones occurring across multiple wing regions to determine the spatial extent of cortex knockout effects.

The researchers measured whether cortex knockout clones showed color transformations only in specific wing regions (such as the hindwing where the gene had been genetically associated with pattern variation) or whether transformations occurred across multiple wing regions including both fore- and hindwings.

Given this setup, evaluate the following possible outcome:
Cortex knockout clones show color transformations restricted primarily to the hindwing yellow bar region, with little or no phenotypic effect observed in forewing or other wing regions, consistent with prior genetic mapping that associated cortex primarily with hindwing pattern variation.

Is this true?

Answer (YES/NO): NO